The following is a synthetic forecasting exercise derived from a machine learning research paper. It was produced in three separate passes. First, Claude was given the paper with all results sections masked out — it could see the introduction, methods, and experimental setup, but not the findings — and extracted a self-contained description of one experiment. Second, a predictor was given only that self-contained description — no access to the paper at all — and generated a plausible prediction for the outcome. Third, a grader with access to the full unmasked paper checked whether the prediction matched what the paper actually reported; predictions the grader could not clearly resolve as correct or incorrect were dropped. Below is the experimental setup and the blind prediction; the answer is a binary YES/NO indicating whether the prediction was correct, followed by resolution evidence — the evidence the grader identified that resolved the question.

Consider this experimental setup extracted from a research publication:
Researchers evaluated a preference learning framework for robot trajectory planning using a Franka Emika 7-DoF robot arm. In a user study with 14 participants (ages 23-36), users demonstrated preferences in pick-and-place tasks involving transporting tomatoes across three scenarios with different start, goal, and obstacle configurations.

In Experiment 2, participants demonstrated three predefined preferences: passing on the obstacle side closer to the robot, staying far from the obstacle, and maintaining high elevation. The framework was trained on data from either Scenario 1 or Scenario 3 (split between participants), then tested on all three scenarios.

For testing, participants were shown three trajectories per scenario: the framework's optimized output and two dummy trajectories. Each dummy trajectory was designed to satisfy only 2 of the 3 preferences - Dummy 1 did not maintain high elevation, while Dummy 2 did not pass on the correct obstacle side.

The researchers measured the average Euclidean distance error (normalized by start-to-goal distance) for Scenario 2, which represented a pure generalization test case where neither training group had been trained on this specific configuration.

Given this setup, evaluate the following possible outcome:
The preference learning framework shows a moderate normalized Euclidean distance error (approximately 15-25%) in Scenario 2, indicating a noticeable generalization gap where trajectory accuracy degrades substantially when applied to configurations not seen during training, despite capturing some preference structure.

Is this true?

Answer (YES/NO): YES